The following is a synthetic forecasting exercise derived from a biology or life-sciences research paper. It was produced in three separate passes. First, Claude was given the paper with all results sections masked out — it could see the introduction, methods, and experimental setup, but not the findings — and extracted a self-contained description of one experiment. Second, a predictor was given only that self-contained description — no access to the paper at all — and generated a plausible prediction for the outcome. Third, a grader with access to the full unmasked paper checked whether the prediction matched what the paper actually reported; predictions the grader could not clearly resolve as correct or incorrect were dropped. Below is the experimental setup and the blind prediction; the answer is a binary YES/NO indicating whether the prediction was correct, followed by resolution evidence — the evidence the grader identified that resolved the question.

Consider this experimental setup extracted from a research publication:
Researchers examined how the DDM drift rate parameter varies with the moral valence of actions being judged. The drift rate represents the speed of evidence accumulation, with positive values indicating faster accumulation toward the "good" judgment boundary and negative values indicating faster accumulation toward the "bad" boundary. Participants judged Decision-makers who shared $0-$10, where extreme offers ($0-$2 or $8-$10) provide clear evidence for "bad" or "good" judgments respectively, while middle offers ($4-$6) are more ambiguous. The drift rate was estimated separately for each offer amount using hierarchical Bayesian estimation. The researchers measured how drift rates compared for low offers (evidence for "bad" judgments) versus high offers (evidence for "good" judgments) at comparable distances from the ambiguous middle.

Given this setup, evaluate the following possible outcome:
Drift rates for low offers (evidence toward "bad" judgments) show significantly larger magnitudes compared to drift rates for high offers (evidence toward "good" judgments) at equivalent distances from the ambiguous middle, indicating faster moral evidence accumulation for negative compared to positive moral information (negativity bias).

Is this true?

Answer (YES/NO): NO